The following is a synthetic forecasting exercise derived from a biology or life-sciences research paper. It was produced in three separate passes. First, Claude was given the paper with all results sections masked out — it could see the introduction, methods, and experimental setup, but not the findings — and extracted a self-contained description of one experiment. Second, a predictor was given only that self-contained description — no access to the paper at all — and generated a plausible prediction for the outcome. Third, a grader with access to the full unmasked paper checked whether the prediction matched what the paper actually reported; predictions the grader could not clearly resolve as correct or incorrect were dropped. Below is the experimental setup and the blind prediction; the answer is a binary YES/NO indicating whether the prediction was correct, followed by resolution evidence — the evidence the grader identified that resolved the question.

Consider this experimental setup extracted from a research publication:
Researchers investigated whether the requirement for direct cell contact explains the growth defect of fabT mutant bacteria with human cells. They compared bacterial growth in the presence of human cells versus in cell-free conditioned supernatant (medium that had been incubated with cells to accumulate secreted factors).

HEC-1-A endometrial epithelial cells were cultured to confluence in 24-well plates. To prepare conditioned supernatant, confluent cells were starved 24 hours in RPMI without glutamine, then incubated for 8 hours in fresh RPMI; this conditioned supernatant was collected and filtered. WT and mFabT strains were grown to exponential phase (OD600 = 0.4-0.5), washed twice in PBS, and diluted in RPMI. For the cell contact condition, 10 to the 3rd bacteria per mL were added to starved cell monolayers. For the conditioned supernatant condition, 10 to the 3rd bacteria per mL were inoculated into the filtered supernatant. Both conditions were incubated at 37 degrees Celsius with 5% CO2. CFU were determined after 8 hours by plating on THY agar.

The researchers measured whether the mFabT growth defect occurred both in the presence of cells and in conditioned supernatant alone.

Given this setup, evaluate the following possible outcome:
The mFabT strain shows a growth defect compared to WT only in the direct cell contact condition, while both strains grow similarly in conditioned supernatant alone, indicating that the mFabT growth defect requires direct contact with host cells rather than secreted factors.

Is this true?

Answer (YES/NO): NO